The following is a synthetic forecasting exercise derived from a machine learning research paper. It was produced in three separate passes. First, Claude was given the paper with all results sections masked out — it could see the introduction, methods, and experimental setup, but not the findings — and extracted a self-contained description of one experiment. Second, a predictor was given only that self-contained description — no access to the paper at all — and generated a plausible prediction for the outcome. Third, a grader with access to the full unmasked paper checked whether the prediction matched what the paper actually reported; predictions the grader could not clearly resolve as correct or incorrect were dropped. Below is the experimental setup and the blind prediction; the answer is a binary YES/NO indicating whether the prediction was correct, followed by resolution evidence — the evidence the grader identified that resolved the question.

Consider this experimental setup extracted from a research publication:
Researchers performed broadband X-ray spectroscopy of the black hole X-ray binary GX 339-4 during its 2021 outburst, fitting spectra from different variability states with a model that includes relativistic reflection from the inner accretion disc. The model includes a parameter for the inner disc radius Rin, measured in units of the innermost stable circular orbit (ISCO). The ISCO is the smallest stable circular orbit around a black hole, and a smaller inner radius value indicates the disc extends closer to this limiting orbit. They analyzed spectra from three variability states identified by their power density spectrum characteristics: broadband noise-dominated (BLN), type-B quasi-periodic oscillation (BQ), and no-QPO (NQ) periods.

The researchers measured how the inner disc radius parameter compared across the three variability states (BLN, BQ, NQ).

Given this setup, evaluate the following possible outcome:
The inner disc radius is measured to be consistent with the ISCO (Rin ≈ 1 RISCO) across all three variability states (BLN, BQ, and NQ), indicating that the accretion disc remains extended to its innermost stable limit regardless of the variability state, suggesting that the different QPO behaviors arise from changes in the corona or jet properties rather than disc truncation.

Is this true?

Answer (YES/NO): NO